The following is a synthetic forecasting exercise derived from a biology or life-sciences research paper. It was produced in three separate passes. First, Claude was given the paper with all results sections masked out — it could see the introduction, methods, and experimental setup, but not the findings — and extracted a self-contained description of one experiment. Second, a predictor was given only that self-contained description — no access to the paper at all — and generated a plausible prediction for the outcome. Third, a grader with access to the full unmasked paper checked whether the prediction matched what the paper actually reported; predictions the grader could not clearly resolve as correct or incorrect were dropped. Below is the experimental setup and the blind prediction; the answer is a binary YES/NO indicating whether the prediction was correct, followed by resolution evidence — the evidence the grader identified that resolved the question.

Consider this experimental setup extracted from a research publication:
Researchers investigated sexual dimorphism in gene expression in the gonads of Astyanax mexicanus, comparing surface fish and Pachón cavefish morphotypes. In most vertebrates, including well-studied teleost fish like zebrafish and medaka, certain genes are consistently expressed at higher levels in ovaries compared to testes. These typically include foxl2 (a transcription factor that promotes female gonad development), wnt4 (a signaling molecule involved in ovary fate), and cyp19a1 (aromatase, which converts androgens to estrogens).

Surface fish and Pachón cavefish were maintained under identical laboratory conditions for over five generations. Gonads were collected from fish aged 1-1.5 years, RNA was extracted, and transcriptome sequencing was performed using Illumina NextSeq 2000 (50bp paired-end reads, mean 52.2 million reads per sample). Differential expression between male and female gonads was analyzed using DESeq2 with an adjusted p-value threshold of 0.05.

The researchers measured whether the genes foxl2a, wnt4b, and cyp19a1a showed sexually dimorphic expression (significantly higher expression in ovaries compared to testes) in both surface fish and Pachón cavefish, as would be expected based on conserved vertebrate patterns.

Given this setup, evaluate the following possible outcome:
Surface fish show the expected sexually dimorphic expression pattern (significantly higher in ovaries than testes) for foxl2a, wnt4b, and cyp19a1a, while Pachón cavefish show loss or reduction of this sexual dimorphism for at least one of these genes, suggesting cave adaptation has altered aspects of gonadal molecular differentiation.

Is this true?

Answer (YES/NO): NO